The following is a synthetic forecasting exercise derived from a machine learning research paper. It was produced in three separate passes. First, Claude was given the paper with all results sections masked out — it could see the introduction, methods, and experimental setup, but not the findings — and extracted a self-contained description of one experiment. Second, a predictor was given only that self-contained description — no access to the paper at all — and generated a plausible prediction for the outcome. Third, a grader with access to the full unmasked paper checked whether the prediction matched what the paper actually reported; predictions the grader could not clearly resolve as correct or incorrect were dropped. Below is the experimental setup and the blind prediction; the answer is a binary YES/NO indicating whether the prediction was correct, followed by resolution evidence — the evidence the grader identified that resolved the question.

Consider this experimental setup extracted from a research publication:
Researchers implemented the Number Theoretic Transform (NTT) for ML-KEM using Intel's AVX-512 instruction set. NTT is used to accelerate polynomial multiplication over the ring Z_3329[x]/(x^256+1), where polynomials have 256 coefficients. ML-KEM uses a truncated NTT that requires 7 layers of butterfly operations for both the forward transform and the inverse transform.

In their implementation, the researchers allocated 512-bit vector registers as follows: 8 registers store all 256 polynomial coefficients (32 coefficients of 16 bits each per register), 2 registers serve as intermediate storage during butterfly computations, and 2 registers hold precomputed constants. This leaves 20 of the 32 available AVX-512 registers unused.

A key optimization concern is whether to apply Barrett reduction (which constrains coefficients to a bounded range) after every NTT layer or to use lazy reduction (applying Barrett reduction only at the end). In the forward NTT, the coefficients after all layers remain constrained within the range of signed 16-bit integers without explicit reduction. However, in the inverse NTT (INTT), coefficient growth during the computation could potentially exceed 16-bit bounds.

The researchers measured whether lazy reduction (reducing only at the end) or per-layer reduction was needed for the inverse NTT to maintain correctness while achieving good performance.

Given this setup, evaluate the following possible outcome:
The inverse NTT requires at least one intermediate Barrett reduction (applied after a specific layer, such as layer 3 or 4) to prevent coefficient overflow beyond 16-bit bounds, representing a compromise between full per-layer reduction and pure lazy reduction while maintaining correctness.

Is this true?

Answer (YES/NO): NO